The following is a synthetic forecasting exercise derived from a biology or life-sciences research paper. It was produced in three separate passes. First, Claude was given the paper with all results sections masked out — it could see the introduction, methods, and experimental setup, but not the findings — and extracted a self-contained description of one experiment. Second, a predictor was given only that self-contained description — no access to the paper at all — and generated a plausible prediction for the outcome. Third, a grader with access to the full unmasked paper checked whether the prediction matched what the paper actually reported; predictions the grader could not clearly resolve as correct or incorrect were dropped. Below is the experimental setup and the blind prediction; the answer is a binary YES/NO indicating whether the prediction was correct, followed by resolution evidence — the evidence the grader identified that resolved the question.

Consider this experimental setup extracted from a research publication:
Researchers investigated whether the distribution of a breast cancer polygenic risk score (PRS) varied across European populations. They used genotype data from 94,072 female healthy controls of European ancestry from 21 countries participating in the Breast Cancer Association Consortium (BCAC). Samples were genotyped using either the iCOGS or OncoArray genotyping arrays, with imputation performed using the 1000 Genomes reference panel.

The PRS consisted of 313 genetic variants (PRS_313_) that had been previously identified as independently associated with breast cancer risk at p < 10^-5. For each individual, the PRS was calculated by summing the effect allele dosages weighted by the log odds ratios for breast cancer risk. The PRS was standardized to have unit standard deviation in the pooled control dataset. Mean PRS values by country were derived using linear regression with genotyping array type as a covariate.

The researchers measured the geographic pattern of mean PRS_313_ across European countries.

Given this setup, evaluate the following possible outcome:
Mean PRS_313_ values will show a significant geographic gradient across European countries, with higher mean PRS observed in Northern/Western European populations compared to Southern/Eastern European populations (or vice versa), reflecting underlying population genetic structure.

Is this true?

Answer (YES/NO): YES